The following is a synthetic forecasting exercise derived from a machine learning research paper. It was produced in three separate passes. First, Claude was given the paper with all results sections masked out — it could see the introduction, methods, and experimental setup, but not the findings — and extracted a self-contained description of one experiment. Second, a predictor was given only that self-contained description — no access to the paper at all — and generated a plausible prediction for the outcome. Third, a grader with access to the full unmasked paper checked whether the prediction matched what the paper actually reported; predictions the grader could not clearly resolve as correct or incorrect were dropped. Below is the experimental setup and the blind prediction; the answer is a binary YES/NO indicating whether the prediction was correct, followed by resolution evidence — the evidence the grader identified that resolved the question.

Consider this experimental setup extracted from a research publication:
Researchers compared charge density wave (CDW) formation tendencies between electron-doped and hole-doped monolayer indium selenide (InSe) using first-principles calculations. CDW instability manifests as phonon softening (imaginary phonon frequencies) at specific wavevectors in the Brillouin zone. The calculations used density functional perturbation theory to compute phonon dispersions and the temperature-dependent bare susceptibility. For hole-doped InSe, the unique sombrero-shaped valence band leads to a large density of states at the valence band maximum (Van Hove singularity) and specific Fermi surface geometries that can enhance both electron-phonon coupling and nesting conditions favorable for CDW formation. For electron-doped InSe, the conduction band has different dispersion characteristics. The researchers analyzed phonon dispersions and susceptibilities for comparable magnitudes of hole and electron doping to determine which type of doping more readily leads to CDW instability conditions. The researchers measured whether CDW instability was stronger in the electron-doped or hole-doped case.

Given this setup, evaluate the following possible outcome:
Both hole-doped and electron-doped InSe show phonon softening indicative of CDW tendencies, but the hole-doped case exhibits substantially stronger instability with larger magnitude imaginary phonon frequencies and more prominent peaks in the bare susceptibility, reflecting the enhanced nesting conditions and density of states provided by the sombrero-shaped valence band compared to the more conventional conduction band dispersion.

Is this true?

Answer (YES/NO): NO